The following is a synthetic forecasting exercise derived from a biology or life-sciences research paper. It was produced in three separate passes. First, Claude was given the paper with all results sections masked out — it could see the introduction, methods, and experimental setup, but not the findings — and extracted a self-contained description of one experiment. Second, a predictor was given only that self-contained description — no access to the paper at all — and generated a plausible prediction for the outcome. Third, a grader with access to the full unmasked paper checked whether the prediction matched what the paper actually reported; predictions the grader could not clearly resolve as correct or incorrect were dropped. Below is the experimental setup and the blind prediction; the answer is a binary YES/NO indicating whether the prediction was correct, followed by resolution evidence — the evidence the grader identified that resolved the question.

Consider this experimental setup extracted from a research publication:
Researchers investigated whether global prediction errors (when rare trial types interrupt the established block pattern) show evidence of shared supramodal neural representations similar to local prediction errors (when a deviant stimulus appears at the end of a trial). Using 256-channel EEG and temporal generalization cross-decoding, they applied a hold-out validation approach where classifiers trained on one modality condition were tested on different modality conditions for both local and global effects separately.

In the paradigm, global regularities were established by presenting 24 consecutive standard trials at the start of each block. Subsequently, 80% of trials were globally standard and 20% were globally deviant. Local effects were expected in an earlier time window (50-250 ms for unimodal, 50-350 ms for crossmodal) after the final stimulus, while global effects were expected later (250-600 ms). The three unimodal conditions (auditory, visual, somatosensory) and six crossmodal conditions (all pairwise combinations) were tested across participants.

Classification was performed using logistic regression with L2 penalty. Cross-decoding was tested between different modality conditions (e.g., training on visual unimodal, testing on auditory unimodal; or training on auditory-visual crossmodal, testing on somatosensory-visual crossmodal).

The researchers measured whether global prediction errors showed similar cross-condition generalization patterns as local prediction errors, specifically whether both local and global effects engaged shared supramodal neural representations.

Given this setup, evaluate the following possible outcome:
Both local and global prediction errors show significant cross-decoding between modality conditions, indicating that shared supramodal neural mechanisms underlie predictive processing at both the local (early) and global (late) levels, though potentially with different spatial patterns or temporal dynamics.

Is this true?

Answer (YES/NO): YES